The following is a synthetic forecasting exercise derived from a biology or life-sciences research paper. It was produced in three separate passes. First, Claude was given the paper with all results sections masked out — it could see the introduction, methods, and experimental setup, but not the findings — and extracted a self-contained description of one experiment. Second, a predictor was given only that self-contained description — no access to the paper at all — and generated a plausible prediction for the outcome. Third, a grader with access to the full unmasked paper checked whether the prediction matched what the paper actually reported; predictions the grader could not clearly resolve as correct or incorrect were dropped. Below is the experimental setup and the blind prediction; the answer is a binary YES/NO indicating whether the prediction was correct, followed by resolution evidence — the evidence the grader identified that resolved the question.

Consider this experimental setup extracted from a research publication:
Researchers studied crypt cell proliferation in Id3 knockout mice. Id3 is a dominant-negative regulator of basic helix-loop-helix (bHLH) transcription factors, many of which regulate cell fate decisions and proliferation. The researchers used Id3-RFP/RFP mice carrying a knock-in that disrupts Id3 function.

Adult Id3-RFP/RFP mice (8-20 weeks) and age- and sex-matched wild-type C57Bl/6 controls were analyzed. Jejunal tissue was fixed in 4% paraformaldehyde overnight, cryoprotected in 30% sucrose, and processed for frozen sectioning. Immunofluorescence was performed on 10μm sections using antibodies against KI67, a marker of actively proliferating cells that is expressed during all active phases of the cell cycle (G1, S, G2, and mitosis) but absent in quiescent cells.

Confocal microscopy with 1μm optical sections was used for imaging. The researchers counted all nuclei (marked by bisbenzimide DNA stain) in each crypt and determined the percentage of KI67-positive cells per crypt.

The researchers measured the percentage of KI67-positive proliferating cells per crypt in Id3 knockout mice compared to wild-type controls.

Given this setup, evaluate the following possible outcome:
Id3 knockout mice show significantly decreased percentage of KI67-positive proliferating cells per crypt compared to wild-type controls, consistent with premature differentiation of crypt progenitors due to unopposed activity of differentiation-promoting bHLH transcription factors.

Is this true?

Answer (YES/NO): NO